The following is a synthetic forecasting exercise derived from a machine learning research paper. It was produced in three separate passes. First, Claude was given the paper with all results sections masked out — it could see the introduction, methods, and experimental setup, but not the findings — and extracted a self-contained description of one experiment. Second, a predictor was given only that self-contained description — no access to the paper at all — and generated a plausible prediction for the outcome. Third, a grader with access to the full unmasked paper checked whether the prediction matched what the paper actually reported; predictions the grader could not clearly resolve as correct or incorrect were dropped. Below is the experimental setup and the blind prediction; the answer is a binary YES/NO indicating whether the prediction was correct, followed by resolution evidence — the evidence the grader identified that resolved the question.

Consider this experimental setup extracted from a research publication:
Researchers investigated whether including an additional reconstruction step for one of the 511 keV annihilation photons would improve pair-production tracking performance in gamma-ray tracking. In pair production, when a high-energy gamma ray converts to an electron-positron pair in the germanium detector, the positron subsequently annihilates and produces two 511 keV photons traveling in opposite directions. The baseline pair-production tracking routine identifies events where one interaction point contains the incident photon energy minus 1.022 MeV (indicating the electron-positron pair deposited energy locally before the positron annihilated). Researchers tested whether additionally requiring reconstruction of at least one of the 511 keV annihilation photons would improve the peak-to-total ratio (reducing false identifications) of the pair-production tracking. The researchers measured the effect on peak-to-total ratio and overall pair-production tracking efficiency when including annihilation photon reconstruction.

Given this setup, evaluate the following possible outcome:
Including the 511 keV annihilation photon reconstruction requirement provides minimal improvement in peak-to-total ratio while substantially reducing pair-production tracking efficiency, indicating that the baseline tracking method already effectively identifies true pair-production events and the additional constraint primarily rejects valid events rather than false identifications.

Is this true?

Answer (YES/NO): NO